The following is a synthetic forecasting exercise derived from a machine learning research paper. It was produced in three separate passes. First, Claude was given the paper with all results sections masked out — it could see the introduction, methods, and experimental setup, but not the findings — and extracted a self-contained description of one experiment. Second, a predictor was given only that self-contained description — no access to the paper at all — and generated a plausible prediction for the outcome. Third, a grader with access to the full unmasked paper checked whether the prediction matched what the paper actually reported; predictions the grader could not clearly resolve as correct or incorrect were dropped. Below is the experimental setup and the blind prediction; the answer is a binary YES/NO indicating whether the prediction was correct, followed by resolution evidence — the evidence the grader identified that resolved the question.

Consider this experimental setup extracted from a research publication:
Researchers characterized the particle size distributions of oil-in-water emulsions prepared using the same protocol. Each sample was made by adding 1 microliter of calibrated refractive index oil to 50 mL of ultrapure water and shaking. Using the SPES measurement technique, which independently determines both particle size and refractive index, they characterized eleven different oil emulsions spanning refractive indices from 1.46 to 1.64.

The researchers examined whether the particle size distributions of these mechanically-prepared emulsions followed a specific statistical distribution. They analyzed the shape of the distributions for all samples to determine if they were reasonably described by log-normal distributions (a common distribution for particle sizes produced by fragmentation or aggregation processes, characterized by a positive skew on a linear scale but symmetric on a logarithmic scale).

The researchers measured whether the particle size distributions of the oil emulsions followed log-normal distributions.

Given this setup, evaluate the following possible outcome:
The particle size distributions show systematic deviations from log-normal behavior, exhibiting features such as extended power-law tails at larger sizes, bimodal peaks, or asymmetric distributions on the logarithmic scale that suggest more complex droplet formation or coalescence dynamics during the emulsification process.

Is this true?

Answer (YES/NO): NO